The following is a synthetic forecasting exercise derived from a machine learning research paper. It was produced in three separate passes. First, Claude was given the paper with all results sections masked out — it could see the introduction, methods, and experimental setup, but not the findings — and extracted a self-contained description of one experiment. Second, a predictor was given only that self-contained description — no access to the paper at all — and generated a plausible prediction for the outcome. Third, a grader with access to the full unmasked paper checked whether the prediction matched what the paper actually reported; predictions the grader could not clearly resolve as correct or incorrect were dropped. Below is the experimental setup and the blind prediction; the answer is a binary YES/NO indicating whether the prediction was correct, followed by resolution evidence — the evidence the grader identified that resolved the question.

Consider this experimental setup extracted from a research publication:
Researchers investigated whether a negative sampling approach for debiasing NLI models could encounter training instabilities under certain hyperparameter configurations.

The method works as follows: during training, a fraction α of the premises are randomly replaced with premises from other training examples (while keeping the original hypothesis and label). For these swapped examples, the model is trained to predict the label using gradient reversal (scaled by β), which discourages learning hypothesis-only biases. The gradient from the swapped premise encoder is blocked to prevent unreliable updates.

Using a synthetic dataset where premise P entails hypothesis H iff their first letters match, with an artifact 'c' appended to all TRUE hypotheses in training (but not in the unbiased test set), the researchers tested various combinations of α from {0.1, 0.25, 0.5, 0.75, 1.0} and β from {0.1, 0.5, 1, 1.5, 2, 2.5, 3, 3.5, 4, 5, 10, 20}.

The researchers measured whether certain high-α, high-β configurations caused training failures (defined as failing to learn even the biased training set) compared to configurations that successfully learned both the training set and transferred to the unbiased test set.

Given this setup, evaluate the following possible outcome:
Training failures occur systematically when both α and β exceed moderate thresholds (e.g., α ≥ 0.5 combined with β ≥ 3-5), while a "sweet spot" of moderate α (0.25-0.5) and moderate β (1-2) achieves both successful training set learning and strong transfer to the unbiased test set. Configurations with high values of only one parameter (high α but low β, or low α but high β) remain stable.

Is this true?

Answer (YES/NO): NO